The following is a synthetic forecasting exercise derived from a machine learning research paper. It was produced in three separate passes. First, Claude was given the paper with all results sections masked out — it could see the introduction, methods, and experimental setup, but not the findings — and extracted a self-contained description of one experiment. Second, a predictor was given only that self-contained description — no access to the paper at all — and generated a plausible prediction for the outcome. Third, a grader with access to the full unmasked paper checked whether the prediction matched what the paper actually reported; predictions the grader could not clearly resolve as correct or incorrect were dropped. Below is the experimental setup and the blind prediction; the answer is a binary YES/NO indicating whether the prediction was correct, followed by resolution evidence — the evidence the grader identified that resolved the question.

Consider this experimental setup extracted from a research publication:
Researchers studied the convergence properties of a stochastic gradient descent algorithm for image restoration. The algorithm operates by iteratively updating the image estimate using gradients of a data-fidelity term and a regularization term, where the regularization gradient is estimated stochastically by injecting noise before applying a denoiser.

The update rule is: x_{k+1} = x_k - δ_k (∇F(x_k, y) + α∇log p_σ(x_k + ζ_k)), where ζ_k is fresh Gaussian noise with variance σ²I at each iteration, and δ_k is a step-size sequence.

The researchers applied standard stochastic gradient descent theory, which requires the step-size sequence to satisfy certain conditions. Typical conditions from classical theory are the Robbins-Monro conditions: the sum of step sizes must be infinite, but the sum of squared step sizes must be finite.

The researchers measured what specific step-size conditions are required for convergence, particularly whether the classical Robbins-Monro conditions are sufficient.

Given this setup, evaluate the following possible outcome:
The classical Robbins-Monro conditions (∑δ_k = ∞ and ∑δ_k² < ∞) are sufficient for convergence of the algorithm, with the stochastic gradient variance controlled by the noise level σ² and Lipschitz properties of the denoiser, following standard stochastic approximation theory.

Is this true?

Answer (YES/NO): YES